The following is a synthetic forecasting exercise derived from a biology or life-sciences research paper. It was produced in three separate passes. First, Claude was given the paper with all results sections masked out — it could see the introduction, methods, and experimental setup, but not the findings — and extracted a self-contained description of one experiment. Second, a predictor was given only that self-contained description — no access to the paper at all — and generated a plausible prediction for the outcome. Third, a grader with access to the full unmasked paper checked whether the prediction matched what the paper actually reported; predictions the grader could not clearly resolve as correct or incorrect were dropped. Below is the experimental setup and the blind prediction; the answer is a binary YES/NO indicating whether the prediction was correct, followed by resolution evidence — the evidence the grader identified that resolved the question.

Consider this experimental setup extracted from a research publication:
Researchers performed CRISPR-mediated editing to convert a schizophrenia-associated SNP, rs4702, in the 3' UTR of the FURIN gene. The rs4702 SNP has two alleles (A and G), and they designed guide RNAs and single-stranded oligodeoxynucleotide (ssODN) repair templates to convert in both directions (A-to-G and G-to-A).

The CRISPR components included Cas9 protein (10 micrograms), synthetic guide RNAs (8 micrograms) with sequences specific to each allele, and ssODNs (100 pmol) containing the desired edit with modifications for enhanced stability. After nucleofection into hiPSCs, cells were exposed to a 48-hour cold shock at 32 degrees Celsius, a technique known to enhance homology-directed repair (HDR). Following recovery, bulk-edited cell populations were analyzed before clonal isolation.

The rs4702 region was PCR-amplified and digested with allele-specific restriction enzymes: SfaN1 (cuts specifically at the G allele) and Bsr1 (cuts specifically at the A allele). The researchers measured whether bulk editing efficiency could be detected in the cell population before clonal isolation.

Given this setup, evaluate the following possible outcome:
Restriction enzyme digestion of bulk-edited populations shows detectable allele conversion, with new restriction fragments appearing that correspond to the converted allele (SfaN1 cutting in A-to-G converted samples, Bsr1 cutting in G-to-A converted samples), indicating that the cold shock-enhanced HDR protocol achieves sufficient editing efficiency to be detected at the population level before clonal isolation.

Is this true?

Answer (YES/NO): YES